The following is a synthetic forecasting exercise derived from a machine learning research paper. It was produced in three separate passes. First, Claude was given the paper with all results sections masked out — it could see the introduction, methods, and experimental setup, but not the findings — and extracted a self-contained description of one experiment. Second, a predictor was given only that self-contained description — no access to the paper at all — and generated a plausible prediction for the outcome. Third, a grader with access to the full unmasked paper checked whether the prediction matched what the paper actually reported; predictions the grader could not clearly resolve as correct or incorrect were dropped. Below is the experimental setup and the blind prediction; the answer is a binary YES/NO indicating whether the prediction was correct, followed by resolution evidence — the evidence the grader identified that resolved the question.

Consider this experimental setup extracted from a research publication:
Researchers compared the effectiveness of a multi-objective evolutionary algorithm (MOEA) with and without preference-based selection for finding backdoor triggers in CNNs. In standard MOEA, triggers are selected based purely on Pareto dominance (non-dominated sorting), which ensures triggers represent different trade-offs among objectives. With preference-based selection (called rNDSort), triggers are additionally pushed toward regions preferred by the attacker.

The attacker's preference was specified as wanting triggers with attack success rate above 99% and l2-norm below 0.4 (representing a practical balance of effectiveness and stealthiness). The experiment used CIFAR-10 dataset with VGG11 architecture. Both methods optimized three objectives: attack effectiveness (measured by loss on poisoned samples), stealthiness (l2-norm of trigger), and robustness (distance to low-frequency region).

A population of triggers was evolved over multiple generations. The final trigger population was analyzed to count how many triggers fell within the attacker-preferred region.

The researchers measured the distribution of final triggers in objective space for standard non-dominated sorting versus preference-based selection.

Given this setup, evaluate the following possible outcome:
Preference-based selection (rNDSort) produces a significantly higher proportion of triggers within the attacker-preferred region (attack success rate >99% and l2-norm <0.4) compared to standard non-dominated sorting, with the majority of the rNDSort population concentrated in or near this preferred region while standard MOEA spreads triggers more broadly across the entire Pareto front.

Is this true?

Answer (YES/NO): YES